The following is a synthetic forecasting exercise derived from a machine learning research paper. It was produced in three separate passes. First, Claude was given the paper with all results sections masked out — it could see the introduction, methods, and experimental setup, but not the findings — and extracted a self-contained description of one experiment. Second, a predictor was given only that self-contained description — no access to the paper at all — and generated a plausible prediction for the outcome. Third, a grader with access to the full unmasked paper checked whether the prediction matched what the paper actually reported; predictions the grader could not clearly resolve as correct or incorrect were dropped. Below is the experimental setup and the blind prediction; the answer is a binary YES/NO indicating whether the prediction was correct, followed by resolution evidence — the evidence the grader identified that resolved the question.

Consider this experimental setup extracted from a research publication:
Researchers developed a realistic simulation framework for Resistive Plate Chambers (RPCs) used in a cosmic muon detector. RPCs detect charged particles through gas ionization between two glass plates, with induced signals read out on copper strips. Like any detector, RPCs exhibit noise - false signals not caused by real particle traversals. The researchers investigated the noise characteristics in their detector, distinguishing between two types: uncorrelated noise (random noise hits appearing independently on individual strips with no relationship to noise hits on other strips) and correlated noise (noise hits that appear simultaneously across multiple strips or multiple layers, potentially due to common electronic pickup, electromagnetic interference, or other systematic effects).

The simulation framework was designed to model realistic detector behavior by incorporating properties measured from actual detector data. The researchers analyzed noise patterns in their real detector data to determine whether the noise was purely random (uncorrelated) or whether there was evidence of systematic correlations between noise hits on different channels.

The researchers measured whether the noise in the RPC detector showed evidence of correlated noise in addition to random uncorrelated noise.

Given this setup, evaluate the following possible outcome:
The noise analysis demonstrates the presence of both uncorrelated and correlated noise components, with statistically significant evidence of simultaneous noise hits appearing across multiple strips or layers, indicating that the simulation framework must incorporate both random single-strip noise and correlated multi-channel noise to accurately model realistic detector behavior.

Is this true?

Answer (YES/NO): YES